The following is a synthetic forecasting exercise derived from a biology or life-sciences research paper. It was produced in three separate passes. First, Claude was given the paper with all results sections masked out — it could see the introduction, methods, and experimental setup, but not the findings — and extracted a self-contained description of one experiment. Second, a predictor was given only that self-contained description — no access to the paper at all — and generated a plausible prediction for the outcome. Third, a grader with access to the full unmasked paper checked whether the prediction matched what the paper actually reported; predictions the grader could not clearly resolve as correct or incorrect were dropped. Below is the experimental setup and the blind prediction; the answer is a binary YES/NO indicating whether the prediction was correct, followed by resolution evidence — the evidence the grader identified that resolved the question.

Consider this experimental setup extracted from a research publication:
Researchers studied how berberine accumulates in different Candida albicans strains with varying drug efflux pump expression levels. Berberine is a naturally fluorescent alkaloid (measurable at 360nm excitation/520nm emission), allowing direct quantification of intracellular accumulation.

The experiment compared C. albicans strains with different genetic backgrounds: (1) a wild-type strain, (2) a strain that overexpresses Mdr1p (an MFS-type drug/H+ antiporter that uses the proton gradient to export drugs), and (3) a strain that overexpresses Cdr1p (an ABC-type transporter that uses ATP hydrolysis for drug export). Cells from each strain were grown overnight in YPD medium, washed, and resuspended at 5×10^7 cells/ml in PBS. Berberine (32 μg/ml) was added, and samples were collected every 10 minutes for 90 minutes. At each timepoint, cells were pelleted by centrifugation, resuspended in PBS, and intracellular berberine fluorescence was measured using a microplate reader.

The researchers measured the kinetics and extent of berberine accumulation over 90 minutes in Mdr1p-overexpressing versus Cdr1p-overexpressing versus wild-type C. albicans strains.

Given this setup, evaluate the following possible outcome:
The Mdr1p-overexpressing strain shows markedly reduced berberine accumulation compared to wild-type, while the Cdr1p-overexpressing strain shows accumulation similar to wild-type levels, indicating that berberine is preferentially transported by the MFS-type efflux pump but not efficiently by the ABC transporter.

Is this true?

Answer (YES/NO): NO